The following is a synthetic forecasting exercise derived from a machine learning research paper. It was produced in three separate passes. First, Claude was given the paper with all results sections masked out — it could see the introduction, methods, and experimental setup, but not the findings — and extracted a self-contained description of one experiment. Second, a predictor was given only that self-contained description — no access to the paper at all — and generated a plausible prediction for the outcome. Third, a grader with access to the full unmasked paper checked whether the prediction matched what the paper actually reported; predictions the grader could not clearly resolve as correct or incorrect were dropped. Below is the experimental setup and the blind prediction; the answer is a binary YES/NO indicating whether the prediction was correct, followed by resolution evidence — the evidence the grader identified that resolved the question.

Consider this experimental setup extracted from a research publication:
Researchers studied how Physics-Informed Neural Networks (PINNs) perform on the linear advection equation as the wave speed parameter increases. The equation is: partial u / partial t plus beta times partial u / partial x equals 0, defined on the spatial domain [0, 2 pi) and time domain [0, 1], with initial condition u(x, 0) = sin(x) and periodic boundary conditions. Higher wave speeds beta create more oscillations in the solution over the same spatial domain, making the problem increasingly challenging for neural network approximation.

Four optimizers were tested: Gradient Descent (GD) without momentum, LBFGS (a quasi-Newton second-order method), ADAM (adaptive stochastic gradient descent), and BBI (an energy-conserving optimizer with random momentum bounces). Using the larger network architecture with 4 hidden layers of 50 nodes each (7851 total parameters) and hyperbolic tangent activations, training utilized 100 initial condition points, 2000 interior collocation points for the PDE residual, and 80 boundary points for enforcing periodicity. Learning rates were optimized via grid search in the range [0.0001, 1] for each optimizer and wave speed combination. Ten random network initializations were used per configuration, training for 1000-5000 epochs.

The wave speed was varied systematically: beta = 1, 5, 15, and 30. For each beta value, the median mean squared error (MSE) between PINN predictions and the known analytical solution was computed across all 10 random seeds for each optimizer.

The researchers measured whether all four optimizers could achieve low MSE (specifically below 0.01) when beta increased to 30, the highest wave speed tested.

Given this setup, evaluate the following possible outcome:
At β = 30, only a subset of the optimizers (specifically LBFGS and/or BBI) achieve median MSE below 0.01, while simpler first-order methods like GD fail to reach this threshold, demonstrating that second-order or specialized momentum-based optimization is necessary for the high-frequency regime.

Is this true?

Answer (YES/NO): NO